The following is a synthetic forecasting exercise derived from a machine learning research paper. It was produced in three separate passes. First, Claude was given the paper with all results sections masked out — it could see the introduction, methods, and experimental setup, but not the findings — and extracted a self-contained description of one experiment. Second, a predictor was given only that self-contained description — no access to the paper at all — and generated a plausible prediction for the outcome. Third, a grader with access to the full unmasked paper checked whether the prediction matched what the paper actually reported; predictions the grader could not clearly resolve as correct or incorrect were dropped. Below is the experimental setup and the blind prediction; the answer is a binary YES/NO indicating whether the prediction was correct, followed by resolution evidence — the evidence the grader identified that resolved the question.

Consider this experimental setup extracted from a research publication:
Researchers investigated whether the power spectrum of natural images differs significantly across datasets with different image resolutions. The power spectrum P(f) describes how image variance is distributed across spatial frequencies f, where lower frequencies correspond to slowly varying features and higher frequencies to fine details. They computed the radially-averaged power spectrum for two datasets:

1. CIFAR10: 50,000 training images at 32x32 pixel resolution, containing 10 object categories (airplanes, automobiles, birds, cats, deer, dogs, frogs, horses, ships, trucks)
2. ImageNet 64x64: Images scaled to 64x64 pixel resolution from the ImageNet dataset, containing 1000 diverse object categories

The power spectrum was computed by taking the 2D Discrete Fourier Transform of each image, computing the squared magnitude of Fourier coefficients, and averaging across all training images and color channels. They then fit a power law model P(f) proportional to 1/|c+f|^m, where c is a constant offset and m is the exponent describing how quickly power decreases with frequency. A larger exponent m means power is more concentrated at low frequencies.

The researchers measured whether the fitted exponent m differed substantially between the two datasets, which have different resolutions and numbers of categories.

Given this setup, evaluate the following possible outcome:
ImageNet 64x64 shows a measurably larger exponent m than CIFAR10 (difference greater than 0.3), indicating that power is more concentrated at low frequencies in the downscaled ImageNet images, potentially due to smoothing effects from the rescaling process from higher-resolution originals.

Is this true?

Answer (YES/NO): NO